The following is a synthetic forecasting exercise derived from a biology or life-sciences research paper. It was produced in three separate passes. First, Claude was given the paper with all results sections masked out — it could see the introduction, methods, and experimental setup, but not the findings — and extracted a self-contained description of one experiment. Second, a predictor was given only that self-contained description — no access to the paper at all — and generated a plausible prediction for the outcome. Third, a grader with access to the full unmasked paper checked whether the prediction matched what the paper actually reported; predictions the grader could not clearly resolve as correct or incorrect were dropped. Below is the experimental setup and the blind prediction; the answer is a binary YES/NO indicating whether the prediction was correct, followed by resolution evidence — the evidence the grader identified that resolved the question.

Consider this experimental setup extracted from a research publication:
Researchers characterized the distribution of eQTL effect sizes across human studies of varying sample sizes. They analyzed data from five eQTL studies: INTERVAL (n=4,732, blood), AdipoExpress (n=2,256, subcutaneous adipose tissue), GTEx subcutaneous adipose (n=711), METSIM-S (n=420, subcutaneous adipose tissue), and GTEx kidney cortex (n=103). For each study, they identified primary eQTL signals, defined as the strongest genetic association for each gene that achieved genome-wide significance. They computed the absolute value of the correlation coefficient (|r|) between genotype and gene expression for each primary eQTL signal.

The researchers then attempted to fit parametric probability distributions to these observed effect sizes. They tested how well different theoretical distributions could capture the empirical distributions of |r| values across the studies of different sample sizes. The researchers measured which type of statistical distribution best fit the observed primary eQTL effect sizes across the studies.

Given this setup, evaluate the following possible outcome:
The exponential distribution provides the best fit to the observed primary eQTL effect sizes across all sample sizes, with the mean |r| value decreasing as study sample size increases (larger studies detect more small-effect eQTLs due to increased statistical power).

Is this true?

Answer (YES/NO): NO